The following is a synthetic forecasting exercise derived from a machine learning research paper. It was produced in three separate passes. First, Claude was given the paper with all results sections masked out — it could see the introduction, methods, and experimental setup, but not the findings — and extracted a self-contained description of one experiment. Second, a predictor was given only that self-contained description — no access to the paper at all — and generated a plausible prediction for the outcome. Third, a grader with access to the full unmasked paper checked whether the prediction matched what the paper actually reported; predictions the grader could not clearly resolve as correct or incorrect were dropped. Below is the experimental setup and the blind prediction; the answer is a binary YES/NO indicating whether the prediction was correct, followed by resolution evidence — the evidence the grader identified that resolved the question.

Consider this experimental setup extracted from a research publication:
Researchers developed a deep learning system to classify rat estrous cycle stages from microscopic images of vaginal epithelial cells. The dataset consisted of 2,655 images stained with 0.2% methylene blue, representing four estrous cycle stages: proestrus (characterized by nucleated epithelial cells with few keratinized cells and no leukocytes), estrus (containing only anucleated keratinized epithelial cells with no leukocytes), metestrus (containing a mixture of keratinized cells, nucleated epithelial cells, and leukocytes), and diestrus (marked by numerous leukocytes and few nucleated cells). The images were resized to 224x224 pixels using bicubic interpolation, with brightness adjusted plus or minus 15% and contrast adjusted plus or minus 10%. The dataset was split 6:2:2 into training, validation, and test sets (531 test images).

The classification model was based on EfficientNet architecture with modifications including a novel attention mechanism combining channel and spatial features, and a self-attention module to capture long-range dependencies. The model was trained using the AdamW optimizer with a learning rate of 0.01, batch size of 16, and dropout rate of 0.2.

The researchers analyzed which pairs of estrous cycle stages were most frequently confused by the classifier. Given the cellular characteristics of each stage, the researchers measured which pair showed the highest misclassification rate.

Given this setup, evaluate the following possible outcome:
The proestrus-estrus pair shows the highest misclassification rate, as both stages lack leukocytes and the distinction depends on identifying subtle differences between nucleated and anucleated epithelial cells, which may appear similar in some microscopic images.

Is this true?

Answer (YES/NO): NO